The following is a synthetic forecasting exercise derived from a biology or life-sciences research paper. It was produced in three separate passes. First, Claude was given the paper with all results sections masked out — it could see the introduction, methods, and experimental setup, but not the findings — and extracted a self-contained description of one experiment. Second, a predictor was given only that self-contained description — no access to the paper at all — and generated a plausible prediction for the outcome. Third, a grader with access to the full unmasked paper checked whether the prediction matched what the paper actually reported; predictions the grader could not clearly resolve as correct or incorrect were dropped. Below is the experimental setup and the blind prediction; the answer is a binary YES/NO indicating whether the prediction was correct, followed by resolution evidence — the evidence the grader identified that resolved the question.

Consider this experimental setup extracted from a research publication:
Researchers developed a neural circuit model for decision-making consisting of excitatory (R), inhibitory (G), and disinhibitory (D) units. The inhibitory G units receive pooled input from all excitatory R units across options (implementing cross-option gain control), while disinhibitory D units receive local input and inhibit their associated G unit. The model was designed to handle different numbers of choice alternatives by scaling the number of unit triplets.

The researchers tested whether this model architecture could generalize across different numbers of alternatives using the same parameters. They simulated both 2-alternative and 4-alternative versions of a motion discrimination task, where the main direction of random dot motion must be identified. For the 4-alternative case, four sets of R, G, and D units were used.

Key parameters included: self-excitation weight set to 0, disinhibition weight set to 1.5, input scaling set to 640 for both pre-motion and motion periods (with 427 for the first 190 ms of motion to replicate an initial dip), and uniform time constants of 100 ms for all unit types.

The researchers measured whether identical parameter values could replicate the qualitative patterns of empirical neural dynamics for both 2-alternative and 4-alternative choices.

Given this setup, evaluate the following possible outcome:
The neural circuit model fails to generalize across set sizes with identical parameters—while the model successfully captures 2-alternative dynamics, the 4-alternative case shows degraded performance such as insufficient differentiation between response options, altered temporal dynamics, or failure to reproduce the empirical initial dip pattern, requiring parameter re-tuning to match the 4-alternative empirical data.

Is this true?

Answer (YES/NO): NO